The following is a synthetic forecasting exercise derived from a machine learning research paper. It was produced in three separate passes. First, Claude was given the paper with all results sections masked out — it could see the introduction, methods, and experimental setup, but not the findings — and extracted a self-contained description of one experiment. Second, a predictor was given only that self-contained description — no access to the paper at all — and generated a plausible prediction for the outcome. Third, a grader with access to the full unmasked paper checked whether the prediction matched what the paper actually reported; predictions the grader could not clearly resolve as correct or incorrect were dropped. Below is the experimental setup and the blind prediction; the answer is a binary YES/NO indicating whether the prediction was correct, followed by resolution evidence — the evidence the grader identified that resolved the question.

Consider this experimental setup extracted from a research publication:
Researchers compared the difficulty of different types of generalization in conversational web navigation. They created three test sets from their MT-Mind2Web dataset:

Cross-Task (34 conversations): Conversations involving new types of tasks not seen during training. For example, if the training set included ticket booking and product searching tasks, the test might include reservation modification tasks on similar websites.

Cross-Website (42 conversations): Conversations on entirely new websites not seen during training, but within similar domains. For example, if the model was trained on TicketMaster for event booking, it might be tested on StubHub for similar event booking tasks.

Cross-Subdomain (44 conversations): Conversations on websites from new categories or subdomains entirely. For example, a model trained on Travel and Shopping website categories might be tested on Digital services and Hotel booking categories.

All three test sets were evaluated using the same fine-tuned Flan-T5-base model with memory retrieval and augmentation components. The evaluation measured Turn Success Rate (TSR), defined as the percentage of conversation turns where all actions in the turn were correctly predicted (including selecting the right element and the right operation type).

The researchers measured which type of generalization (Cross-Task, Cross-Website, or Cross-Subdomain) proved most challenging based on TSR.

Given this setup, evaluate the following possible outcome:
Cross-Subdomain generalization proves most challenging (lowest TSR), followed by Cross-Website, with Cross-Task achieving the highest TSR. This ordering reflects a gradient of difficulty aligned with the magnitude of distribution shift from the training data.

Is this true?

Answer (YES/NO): NO